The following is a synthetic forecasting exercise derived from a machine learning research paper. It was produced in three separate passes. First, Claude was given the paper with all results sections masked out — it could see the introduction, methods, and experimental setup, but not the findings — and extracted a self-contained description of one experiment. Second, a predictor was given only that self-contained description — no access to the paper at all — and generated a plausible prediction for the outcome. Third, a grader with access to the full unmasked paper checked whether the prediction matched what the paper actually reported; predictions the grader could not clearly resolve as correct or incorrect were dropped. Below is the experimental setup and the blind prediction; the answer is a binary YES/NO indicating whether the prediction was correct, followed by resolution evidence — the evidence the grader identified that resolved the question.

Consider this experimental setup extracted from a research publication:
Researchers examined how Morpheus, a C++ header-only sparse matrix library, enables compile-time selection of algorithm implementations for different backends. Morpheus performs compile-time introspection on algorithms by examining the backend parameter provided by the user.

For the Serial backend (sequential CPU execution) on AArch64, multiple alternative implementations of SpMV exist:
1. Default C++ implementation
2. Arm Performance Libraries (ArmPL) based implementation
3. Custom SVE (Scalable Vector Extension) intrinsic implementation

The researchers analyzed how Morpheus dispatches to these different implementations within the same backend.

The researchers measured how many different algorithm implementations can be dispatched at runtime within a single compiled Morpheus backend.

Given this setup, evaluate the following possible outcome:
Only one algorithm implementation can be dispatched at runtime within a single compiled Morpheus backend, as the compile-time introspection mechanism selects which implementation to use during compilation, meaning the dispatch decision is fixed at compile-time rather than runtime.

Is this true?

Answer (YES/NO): YES